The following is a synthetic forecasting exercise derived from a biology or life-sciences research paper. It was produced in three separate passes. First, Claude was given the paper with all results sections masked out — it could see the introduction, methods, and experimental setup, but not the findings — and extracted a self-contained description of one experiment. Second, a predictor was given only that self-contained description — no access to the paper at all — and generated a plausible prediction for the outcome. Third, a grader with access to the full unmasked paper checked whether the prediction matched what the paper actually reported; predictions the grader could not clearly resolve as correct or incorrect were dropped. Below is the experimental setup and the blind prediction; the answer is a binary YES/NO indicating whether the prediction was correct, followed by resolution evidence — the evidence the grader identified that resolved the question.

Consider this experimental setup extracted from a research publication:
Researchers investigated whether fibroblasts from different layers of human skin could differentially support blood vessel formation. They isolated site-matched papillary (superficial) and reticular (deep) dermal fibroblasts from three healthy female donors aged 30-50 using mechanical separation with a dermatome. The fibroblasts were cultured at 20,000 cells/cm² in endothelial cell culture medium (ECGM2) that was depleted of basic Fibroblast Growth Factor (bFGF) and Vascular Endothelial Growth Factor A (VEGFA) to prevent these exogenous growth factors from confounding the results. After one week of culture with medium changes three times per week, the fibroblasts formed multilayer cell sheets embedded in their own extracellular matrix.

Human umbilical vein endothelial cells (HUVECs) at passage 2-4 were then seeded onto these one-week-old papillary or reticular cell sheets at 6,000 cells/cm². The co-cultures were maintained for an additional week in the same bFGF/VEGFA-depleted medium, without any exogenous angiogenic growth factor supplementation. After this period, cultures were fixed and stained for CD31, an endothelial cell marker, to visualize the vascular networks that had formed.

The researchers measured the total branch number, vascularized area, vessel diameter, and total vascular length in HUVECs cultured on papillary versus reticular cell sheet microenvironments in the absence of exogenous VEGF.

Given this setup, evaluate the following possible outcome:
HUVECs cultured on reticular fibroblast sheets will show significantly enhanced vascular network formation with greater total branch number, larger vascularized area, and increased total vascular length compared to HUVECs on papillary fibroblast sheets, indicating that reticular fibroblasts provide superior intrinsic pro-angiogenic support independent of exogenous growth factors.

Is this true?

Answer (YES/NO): NO